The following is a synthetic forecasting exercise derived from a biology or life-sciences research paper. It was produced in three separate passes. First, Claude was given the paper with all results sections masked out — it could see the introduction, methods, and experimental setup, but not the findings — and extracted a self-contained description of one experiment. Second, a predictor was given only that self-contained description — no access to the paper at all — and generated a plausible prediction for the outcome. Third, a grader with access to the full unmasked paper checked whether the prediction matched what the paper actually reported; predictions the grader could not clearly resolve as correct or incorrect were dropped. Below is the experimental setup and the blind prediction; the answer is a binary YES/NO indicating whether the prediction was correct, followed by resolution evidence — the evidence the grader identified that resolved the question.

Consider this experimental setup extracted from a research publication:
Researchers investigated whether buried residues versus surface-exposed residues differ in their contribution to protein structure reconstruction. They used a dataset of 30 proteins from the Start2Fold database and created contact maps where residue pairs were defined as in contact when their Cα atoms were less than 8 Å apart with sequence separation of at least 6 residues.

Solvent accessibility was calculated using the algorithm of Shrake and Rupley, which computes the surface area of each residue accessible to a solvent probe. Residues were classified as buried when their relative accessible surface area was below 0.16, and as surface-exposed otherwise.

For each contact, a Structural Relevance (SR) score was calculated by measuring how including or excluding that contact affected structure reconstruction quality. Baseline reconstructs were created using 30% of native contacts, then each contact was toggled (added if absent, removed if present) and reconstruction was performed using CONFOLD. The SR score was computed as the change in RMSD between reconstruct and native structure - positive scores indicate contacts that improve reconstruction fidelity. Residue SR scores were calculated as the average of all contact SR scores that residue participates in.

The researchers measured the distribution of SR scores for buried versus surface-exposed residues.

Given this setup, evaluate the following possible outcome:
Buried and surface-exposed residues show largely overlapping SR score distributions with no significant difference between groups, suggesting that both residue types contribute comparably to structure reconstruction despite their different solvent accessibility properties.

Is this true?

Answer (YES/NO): YES